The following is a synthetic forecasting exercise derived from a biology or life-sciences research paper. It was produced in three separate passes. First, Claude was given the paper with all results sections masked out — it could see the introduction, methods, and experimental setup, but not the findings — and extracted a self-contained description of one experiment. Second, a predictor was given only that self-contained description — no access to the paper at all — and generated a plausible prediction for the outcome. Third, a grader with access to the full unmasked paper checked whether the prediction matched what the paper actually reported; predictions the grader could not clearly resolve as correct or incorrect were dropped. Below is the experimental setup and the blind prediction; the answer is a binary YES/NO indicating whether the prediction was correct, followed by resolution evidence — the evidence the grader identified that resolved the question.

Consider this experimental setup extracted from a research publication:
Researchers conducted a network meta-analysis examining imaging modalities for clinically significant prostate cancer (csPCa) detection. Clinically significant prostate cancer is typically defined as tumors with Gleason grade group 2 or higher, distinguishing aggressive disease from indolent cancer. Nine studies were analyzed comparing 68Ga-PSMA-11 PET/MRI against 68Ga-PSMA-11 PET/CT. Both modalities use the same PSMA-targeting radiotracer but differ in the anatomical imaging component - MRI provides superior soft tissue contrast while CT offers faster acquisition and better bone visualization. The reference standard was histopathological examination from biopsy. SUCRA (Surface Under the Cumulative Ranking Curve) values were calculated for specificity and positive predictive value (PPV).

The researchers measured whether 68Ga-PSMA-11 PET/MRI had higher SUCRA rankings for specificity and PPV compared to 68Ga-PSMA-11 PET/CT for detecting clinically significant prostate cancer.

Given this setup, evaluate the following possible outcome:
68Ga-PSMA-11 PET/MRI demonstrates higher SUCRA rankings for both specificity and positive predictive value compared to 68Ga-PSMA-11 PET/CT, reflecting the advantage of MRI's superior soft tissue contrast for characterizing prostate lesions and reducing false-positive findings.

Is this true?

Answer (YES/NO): YES